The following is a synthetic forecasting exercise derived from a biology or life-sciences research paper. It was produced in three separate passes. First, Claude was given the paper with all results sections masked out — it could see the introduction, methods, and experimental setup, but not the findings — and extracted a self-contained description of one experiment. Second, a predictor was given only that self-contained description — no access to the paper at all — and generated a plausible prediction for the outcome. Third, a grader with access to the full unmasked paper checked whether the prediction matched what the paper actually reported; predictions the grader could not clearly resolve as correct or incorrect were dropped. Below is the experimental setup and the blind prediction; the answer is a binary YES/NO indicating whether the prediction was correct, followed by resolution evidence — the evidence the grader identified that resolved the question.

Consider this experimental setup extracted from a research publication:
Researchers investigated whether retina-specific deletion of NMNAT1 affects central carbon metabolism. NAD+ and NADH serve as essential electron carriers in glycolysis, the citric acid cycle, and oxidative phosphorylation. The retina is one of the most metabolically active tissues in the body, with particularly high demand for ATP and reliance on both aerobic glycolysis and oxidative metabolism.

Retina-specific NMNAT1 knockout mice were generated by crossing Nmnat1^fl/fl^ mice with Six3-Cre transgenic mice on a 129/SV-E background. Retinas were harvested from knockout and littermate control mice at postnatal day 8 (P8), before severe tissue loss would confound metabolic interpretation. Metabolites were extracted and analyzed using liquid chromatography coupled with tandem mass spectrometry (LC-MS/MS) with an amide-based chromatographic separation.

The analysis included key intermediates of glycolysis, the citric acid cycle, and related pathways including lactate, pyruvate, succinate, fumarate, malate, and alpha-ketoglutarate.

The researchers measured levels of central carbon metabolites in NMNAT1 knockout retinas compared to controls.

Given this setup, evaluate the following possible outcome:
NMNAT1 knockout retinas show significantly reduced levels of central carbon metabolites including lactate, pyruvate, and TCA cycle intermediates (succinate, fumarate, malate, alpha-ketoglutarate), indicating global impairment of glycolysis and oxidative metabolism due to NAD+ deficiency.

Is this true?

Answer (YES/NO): NO